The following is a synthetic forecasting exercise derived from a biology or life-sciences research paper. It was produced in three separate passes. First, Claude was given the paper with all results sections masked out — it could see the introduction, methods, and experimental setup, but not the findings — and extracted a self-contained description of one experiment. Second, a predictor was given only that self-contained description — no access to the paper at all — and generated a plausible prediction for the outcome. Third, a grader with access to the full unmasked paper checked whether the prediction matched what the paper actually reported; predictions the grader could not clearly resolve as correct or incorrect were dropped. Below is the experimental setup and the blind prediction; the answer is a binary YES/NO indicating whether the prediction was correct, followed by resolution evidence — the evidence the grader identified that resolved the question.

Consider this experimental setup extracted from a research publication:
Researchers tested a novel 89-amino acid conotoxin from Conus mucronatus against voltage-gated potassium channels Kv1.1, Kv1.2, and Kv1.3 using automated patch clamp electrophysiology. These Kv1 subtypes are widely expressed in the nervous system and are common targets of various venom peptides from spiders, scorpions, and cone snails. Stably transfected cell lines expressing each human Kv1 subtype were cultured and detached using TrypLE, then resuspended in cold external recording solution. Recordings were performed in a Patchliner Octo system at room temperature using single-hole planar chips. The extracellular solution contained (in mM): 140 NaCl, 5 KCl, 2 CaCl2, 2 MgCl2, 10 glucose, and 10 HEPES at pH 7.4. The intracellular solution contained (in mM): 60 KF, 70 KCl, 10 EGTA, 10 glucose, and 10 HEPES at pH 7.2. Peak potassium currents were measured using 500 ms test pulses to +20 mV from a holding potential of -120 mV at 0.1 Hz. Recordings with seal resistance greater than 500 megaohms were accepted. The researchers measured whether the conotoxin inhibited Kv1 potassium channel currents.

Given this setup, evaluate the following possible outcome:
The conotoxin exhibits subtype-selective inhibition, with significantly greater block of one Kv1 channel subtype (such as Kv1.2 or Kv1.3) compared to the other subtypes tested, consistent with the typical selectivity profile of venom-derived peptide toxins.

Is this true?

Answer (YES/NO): NO